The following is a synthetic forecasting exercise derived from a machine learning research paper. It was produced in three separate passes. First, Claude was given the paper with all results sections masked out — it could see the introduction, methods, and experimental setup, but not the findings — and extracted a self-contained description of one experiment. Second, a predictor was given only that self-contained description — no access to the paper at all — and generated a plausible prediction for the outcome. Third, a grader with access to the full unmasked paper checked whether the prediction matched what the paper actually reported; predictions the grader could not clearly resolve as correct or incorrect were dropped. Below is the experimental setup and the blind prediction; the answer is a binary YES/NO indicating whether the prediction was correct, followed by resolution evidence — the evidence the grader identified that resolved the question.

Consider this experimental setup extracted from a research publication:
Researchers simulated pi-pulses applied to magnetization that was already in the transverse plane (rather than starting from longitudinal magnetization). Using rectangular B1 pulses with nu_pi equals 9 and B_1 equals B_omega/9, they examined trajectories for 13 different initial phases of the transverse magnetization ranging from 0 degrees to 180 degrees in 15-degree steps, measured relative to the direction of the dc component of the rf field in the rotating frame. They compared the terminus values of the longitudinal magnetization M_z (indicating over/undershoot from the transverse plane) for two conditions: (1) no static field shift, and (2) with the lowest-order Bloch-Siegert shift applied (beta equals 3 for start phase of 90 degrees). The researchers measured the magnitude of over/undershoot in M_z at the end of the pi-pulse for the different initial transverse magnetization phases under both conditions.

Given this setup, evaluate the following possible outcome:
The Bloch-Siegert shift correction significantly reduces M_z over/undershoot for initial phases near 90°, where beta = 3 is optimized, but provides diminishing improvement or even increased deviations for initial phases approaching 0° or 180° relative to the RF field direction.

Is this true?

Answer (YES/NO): NO